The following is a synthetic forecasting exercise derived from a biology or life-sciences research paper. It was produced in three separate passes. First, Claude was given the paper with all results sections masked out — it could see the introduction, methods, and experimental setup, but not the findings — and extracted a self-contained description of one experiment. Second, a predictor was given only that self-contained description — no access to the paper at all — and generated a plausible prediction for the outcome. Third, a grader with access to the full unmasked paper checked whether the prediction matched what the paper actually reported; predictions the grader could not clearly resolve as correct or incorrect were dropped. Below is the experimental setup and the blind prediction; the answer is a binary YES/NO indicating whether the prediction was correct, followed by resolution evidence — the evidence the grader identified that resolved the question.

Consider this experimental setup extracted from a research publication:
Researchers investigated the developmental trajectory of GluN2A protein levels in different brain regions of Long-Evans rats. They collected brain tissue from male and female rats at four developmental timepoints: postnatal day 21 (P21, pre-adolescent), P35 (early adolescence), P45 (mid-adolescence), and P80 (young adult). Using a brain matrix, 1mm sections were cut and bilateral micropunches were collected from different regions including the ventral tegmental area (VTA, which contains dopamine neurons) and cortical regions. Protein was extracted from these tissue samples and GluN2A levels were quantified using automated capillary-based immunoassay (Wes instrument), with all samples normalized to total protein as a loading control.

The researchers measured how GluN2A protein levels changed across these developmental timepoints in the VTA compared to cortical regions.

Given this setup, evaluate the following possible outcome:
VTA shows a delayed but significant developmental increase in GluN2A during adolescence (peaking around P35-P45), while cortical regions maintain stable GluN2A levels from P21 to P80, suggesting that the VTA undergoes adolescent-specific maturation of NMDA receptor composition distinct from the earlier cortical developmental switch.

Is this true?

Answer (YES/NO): NO